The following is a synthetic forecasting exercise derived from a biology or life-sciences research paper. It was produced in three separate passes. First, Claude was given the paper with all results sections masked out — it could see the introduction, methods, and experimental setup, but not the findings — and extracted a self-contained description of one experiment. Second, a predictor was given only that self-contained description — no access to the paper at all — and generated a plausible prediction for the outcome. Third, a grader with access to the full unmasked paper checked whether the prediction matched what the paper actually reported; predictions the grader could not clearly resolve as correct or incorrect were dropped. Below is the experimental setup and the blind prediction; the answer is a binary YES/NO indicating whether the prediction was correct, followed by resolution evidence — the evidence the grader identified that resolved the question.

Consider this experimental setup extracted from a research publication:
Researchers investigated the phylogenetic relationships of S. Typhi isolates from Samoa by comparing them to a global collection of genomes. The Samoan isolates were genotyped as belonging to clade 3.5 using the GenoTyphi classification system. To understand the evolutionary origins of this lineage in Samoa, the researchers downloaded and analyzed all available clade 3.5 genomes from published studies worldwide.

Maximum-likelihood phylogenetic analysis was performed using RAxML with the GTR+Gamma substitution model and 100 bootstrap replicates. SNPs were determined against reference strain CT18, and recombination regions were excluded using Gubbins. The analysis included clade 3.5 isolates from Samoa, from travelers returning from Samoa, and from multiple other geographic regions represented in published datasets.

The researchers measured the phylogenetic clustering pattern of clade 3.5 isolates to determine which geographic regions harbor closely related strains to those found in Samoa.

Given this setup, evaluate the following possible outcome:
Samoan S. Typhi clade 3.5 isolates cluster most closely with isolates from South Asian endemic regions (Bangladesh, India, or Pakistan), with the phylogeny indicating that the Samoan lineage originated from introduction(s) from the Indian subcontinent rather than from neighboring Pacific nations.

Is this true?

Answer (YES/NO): NO